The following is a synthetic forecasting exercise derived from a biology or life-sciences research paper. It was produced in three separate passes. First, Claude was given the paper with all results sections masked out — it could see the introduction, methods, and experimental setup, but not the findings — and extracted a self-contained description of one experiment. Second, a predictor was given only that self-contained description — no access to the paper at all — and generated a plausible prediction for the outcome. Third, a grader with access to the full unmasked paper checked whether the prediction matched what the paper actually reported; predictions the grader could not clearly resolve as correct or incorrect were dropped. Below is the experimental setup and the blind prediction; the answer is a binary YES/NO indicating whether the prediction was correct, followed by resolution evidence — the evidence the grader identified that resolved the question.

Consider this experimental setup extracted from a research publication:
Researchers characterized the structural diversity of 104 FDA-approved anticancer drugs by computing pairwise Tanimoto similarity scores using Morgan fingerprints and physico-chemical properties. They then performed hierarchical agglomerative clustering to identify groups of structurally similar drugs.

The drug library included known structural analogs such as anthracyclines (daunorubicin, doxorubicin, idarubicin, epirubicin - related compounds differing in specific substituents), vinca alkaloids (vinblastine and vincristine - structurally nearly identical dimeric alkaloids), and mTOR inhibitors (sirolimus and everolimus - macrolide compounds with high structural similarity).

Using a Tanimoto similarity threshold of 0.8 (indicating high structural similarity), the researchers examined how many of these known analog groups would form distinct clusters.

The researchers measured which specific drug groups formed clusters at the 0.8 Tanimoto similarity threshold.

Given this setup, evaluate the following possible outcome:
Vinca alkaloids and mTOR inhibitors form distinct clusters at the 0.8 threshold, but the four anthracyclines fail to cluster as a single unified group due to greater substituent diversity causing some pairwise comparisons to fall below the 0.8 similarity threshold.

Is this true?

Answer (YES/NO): NO